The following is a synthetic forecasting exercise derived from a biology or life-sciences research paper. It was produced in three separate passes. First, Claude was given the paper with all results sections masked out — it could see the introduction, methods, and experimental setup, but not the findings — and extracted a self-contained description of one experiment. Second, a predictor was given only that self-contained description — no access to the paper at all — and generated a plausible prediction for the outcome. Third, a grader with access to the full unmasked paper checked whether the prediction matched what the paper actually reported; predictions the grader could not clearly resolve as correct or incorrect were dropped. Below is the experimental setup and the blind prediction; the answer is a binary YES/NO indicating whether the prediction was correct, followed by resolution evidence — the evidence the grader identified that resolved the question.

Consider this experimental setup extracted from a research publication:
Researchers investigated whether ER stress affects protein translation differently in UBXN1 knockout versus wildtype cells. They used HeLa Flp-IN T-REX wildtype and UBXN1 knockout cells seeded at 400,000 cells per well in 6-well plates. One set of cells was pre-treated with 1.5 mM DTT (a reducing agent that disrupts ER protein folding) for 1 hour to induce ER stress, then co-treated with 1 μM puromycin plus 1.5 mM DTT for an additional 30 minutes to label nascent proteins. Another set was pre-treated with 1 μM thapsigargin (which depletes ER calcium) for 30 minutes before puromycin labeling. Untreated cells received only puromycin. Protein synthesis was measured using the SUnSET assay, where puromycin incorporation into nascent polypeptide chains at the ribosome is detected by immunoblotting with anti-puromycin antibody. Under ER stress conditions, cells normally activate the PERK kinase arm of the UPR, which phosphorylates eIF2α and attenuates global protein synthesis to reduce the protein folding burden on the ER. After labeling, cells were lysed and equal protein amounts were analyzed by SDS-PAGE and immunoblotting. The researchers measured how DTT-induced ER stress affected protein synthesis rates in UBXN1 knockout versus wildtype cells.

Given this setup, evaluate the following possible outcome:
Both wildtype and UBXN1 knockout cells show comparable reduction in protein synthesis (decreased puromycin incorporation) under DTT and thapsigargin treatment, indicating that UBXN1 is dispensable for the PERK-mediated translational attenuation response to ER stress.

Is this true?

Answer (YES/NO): NO